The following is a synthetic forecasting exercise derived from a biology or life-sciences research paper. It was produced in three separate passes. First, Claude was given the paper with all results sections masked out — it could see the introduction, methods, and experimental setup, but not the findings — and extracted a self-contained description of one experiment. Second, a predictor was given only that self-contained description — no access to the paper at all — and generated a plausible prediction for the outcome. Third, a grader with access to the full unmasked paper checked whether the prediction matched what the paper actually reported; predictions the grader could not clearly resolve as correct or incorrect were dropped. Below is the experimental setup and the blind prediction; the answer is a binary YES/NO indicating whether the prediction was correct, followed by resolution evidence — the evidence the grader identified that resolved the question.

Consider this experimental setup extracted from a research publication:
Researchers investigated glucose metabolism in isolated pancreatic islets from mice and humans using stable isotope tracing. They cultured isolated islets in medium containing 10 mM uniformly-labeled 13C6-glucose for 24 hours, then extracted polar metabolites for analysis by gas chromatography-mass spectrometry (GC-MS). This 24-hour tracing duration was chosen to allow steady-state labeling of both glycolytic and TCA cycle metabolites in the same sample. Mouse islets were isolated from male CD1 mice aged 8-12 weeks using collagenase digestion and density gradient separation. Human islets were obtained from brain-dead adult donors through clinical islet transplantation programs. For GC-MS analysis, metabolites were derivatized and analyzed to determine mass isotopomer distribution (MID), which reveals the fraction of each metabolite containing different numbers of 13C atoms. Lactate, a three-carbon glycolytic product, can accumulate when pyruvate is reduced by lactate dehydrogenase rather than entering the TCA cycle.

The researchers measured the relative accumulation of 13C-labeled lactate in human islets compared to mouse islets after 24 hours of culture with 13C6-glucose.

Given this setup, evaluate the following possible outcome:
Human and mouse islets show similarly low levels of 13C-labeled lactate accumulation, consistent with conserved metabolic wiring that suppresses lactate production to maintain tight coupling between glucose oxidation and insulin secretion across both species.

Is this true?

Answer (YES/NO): NO